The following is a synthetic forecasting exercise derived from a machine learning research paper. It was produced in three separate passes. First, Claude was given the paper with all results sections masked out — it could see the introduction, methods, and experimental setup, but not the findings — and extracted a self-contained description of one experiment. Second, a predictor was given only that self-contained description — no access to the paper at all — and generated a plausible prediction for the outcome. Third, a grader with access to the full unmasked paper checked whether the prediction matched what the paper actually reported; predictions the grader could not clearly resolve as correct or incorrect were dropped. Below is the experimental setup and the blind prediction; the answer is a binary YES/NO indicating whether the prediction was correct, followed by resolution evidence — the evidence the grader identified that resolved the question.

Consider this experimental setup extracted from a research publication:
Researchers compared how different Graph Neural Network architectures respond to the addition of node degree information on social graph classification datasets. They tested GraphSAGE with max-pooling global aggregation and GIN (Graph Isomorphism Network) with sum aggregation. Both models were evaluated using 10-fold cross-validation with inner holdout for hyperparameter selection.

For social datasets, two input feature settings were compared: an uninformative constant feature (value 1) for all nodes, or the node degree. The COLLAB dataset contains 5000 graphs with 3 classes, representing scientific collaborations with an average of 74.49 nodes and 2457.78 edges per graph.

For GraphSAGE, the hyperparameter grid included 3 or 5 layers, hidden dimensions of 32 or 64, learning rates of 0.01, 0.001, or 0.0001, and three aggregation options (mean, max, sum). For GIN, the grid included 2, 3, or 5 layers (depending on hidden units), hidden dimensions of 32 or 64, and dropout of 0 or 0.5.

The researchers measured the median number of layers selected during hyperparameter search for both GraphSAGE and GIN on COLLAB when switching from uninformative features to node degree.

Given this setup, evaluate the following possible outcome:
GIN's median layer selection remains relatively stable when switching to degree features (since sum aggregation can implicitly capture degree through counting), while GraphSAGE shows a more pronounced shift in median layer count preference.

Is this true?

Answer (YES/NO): YES